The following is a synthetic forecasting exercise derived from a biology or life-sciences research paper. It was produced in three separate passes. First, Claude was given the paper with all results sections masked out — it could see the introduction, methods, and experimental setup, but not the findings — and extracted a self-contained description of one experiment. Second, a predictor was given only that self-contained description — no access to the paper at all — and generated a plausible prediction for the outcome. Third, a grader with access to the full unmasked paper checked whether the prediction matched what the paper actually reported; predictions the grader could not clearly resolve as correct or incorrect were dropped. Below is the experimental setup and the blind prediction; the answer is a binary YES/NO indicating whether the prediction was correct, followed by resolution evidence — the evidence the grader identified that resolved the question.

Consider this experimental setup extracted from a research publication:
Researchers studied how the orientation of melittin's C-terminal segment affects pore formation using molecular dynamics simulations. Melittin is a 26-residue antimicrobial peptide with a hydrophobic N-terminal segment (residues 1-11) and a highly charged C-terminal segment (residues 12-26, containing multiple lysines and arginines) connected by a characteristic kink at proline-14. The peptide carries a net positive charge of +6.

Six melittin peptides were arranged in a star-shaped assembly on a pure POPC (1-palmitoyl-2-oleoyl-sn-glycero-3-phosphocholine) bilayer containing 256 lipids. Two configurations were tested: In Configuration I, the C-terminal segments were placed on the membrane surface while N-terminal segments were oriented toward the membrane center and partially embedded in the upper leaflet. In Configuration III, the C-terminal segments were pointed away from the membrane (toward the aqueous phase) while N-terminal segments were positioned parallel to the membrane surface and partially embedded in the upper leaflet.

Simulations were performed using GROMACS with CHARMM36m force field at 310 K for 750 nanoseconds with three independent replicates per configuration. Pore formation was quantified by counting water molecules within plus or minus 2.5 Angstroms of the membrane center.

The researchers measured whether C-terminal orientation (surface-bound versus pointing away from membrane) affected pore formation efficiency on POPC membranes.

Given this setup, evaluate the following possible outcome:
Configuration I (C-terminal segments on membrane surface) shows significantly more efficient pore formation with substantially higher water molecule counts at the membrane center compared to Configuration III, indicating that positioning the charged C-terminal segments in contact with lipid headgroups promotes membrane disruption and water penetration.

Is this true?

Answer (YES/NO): YES